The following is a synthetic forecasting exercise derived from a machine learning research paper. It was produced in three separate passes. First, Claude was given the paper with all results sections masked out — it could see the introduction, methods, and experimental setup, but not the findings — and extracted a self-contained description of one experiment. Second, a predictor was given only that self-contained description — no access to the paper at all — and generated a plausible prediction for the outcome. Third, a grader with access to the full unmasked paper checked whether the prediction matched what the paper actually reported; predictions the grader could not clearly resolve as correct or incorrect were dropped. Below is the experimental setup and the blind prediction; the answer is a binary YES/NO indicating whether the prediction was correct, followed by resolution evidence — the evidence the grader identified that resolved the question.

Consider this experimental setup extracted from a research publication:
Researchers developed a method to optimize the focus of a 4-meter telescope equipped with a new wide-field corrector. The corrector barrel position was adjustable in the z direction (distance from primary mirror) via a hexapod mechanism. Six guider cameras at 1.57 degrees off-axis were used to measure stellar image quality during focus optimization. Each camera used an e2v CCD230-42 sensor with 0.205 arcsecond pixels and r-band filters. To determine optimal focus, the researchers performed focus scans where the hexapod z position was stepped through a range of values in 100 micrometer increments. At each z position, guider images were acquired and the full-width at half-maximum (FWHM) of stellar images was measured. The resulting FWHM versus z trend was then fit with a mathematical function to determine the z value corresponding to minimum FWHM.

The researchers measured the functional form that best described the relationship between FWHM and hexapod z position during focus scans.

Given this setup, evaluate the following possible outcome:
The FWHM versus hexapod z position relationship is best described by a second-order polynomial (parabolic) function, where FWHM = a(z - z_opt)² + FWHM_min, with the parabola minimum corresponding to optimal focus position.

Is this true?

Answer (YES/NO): YES